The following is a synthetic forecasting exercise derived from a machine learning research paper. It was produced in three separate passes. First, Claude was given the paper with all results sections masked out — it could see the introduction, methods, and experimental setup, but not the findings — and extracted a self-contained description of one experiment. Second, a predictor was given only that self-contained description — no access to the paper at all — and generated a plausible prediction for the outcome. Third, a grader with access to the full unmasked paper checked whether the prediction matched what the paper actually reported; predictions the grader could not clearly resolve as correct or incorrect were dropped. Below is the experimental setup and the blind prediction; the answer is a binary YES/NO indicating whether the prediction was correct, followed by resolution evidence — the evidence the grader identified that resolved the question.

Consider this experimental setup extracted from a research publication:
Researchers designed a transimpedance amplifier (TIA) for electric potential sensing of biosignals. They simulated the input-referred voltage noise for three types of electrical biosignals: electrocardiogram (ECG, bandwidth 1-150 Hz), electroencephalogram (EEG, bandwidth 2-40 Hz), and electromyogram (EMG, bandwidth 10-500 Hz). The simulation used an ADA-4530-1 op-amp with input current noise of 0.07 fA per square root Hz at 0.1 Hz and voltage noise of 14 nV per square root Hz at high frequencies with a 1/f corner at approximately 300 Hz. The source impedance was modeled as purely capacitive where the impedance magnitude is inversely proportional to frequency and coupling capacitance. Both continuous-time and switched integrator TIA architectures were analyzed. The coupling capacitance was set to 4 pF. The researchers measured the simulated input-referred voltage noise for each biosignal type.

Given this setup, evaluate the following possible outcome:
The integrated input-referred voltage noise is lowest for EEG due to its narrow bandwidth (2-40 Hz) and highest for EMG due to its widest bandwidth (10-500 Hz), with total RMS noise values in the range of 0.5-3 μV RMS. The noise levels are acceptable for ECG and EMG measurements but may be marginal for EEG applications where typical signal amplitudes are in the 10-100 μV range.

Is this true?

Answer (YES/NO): NO